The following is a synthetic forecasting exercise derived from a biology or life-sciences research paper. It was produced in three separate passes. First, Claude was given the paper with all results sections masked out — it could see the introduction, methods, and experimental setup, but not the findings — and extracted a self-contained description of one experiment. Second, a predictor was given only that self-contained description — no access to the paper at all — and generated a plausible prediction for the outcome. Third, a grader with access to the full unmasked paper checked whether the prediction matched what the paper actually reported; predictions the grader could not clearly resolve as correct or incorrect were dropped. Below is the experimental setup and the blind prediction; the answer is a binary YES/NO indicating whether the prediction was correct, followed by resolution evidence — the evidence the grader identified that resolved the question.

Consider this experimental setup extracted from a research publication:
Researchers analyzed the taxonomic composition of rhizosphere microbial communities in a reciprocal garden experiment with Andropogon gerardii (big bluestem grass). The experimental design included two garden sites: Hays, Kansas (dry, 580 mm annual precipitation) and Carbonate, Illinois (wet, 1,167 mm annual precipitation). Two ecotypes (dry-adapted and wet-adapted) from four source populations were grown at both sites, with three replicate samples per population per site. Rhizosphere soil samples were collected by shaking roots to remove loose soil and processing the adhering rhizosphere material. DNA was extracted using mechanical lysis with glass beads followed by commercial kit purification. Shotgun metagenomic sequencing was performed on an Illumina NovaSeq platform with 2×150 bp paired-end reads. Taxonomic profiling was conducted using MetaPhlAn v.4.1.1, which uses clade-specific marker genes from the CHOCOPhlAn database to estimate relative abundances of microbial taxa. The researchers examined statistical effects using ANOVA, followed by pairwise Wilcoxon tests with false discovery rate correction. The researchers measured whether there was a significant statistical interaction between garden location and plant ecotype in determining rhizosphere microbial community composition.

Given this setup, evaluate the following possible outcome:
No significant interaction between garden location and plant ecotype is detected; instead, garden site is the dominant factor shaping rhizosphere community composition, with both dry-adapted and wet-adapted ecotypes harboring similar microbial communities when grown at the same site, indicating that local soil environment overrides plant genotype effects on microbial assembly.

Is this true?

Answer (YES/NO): NO